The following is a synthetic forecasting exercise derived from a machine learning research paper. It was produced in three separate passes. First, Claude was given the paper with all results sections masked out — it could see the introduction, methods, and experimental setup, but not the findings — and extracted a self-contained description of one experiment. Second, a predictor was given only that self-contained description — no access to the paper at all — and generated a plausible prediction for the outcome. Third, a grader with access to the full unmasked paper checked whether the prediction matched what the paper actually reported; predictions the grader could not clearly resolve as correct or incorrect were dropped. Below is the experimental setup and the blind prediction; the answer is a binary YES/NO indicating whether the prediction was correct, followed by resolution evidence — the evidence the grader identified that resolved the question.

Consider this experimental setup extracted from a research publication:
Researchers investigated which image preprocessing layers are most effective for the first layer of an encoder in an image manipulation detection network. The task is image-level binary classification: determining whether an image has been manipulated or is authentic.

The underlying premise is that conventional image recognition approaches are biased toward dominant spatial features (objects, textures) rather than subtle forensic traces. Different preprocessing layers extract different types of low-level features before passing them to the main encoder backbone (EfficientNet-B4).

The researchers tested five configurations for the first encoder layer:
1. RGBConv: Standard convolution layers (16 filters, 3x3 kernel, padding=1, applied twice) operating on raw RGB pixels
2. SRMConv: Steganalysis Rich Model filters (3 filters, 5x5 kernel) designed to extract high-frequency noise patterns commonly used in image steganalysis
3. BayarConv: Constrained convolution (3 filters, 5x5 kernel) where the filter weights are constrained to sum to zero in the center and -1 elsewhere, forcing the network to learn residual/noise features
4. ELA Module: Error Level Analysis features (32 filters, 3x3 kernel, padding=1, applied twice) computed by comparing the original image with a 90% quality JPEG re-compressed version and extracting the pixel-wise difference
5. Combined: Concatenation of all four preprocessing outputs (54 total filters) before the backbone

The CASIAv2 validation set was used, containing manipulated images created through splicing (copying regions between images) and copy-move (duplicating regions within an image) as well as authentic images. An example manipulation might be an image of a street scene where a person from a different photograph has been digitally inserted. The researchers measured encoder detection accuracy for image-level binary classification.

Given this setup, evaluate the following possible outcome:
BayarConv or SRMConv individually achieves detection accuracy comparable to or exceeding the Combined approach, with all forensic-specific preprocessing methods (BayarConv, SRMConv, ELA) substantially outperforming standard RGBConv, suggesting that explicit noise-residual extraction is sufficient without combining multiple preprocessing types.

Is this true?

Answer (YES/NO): NO